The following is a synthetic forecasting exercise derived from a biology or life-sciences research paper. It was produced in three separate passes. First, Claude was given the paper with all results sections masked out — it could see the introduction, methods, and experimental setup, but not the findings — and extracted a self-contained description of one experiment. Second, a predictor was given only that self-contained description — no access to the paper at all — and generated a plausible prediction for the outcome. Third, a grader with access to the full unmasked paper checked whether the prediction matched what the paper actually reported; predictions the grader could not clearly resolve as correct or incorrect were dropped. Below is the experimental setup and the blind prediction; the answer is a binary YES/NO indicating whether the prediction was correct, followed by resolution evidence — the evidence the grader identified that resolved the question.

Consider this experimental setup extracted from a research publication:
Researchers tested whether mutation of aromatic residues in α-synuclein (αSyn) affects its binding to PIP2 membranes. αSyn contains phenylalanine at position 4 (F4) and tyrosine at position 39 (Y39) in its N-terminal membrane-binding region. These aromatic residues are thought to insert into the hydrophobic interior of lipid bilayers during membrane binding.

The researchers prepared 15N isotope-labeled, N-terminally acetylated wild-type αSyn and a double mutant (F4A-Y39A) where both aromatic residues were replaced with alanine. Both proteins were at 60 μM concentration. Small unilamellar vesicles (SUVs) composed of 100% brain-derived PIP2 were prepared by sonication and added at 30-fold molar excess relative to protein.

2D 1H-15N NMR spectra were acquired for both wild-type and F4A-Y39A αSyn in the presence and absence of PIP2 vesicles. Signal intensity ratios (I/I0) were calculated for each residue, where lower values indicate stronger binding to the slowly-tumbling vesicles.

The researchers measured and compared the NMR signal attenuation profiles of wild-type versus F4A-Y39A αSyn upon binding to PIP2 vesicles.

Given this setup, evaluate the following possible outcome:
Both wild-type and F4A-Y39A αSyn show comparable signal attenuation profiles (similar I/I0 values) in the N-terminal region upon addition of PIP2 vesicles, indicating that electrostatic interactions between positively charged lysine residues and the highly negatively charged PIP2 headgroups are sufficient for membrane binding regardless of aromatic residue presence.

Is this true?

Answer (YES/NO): NO